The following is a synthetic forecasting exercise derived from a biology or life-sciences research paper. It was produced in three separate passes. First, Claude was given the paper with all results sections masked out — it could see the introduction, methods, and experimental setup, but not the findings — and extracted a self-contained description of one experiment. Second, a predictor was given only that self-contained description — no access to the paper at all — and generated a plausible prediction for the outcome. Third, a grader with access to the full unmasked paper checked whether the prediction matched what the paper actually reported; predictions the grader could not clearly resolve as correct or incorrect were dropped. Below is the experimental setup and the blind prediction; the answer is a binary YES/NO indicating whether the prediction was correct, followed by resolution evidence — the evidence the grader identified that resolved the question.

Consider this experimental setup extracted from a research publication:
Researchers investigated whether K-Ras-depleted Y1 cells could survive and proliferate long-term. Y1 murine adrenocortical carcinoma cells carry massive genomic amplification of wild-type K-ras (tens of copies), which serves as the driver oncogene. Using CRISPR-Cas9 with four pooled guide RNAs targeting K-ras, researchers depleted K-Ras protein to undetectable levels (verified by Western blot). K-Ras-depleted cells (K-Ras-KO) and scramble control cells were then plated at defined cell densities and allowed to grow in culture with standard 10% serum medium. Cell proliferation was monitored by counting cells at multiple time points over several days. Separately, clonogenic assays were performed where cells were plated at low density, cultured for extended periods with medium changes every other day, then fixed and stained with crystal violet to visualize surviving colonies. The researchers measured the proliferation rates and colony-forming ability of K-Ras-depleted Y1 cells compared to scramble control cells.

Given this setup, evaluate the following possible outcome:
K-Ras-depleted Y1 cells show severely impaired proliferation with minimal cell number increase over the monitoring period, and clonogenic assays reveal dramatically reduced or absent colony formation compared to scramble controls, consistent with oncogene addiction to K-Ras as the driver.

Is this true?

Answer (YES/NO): NO